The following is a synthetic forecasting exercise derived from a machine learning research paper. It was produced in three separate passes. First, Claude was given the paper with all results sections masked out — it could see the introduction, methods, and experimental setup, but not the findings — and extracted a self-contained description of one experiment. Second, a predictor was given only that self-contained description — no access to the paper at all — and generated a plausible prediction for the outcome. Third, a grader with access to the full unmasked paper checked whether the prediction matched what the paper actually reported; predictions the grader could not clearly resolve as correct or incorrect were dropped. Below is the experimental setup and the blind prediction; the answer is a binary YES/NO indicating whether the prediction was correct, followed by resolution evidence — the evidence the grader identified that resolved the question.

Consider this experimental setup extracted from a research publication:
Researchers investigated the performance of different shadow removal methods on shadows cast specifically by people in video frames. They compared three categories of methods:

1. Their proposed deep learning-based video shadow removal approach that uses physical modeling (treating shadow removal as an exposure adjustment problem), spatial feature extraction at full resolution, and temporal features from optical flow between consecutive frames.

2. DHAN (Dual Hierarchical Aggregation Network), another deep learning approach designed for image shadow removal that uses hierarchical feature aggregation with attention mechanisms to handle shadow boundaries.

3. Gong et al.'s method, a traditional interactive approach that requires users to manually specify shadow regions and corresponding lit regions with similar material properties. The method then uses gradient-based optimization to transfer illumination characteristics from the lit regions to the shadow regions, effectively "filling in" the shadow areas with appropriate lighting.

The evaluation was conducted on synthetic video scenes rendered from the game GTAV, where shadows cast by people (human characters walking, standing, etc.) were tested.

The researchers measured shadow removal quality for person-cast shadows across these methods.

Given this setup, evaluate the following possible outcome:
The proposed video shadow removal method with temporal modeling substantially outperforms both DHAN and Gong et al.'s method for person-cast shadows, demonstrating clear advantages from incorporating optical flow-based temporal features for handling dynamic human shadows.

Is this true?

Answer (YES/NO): NO